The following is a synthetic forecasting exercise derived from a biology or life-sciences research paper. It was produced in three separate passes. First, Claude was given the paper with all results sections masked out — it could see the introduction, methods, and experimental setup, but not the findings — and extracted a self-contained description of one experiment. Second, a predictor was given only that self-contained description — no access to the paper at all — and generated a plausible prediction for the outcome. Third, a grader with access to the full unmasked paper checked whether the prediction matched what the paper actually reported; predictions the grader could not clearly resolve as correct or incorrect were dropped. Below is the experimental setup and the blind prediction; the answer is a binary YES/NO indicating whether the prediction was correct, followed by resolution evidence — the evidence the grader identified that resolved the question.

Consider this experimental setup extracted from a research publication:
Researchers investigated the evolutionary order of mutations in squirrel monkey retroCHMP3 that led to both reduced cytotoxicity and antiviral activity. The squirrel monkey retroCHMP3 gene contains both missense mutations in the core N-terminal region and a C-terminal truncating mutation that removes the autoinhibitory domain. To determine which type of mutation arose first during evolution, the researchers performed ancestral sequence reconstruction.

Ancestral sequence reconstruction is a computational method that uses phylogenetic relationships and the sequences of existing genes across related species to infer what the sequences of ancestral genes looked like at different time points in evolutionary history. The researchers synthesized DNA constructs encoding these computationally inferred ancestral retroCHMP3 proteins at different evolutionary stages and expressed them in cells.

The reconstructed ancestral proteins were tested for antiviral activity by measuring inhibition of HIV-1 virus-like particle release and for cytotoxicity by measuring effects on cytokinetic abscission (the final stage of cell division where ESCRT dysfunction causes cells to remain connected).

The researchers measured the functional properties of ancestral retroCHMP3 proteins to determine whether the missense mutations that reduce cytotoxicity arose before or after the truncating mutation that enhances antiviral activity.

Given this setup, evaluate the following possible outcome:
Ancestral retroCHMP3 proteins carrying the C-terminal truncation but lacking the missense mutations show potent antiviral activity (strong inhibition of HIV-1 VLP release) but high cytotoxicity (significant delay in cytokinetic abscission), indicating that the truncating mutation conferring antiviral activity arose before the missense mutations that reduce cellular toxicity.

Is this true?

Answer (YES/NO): NO